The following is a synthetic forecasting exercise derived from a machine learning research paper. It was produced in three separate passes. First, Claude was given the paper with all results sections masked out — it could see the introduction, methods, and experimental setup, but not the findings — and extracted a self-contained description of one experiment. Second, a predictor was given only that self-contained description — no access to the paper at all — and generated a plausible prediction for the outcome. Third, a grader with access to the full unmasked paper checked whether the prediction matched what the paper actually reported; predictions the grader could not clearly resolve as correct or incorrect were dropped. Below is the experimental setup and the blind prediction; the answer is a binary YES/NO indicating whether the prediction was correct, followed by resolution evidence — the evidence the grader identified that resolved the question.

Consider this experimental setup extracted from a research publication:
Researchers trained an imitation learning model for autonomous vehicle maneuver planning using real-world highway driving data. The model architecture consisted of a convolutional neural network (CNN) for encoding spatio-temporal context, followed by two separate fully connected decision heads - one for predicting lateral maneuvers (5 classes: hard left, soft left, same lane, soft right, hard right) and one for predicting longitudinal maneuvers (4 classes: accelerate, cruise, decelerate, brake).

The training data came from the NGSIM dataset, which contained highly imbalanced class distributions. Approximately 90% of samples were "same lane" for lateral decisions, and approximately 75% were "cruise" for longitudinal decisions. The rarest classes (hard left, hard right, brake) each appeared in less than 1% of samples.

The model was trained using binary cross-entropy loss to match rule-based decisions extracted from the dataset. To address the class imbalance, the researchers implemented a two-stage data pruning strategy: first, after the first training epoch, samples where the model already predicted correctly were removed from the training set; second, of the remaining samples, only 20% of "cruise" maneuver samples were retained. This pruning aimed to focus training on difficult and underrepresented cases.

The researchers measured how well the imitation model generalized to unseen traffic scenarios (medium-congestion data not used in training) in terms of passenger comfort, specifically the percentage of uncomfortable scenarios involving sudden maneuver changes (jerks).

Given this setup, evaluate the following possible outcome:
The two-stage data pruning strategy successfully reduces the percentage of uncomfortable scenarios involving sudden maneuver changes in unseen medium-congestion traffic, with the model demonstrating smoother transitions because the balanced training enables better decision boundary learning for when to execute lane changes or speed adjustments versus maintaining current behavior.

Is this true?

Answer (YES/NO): NO